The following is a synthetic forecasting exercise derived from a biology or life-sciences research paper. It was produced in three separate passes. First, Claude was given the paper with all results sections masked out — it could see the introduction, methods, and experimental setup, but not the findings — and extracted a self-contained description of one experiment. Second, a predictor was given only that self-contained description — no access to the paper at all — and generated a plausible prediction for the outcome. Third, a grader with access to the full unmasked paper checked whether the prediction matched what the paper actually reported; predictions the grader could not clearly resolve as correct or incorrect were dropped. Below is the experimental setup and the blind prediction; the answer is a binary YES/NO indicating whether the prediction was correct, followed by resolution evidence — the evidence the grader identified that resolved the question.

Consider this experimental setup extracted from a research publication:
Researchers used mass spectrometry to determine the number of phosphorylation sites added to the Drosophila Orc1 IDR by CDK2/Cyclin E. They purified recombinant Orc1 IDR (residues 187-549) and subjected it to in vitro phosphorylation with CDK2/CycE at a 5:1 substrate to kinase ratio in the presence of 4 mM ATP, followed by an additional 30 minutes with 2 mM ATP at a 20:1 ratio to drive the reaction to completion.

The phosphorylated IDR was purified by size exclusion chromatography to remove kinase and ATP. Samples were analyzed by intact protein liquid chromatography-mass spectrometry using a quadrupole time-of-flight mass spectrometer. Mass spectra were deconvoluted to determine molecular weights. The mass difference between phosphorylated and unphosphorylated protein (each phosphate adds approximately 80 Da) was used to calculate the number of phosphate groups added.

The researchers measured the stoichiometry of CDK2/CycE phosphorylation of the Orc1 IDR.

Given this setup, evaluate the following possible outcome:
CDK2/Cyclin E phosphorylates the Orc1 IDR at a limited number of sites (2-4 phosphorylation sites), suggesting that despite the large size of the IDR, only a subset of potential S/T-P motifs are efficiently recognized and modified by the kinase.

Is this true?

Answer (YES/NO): NO